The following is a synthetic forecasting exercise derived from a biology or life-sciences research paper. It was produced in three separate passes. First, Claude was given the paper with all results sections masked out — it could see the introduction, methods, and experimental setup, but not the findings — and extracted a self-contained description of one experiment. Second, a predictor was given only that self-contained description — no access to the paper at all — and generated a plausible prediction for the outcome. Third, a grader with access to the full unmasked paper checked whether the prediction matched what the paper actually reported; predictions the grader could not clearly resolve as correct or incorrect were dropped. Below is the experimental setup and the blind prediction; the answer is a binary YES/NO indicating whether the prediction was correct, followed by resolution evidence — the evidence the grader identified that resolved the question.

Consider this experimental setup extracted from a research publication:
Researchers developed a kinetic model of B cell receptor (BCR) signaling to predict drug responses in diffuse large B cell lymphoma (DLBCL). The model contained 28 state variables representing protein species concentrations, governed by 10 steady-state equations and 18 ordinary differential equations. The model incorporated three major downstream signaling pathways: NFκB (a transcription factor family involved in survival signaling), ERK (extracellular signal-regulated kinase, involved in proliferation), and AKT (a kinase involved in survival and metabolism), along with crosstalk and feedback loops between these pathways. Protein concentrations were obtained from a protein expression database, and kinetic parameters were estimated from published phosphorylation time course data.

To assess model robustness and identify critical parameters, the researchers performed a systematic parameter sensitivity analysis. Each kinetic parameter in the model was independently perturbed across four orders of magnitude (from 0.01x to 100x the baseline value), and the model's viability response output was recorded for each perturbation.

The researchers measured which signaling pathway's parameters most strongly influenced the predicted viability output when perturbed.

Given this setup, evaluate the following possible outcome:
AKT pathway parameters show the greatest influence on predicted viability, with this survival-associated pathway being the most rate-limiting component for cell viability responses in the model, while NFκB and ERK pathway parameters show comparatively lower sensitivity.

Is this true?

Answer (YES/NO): NO